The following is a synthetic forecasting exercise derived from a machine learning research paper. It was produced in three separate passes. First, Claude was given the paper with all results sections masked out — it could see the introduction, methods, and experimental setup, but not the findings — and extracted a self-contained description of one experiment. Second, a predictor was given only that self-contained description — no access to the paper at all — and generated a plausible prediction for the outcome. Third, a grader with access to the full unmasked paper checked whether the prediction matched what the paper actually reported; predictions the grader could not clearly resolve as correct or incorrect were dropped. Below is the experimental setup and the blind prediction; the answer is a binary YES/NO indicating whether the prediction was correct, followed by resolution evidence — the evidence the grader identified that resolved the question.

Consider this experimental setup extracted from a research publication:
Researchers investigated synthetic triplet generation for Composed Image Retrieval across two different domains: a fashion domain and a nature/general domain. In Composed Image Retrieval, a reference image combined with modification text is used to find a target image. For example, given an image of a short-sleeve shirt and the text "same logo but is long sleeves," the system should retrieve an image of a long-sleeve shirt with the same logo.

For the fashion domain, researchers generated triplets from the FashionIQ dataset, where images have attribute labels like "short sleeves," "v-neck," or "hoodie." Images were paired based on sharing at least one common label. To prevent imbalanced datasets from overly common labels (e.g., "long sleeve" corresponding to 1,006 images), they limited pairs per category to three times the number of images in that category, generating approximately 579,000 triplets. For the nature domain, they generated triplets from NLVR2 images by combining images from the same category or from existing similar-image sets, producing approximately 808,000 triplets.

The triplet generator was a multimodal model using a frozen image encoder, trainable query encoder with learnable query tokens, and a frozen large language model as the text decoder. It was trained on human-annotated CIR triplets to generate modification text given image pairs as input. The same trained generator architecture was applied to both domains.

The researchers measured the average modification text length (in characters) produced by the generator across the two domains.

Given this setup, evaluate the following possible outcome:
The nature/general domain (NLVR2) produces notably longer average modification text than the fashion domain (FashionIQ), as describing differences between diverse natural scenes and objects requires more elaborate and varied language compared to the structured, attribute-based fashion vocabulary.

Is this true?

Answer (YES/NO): YES